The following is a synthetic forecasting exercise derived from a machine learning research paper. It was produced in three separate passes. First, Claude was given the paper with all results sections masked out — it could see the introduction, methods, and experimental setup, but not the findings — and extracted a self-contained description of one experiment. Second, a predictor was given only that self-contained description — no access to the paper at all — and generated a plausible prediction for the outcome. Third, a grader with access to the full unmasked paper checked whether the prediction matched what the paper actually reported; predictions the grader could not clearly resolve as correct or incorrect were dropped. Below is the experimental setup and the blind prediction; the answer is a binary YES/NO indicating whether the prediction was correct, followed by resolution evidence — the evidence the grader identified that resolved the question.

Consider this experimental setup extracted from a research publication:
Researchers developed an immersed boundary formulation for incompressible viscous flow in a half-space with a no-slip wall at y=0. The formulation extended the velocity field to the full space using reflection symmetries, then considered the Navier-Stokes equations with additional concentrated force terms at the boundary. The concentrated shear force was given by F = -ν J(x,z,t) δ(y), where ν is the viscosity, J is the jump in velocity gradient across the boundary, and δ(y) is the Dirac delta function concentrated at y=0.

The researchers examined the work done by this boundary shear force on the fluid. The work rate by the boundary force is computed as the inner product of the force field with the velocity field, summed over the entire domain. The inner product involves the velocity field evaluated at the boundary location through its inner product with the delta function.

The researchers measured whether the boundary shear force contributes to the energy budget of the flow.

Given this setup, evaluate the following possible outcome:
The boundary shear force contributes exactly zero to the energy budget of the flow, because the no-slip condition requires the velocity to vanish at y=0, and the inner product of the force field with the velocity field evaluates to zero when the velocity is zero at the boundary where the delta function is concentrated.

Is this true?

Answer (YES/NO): YES